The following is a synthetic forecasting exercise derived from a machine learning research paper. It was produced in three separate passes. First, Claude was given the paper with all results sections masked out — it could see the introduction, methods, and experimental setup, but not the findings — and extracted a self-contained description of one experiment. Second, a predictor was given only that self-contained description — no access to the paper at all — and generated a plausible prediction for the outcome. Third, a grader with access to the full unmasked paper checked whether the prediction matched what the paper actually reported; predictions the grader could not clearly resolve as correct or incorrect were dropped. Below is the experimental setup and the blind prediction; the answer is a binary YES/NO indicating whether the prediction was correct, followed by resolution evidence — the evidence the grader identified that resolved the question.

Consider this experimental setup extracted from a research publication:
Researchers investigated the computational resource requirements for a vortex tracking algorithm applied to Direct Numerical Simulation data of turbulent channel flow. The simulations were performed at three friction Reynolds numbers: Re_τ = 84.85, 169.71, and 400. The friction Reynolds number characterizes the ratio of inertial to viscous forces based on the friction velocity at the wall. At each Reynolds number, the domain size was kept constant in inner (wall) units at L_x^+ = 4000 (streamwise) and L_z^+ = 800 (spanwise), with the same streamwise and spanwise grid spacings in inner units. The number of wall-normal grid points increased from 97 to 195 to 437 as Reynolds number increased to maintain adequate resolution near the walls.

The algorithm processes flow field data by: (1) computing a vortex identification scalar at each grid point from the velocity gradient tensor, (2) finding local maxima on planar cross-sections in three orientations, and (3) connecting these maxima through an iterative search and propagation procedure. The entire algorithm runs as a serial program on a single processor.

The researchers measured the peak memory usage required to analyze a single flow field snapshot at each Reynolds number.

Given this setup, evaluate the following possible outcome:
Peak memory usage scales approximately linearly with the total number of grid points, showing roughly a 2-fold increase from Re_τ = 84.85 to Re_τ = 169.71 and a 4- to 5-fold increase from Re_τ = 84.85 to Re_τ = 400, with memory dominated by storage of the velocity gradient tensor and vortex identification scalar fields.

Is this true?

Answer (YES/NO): YES